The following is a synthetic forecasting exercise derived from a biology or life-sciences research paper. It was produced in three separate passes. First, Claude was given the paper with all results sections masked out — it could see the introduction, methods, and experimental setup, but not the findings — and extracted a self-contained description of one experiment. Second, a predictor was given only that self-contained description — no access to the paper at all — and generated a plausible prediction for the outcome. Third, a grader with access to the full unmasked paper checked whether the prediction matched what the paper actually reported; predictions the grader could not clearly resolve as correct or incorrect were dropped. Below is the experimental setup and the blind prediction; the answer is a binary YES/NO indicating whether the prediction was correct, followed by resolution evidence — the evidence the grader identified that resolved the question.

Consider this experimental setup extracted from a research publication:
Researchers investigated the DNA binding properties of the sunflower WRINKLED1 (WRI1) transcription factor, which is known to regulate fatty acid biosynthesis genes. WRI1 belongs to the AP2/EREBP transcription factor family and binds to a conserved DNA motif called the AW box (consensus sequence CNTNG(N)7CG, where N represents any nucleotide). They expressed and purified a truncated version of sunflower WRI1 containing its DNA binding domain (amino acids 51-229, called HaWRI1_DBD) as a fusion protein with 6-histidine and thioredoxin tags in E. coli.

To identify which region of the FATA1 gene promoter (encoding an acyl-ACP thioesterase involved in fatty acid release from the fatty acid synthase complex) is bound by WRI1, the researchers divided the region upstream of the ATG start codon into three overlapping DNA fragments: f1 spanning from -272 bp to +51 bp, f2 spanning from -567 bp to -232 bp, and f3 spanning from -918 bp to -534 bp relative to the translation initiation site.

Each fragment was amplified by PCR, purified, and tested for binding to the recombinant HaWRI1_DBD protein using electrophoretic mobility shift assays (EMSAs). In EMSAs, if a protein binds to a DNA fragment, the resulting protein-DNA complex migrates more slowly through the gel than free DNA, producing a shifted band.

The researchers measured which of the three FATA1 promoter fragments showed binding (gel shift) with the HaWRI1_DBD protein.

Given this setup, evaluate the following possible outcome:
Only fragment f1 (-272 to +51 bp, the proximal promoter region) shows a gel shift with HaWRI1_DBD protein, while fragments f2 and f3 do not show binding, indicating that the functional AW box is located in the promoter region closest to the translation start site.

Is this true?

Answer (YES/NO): YES